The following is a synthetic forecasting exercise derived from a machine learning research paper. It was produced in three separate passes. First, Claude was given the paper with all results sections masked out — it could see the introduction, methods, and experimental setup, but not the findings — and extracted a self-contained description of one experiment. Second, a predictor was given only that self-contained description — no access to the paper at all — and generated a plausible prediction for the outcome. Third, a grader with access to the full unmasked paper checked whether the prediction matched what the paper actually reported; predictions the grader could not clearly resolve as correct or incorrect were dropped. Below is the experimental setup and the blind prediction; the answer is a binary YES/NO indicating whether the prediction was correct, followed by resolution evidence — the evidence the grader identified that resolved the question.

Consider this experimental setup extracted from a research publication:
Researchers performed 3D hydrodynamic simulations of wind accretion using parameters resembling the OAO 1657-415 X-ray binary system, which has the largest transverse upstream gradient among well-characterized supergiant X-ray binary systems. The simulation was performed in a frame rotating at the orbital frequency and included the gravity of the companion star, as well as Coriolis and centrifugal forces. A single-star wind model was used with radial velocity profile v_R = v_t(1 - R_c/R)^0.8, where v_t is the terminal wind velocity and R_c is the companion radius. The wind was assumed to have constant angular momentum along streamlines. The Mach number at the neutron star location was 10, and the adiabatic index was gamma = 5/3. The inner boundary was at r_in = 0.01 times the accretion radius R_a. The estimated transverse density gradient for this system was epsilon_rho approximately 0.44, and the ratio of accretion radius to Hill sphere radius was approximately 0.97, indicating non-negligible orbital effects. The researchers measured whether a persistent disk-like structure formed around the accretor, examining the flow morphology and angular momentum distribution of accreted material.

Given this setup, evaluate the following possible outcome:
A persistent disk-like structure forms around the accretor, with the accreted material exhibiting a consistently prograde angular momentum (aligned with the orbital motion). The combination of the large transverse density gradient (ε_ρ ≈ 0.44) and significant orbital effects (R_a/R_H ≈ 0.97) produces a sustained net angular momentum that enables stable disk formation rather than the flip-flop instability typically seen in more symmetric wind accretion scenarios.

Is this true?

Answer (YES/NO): NO